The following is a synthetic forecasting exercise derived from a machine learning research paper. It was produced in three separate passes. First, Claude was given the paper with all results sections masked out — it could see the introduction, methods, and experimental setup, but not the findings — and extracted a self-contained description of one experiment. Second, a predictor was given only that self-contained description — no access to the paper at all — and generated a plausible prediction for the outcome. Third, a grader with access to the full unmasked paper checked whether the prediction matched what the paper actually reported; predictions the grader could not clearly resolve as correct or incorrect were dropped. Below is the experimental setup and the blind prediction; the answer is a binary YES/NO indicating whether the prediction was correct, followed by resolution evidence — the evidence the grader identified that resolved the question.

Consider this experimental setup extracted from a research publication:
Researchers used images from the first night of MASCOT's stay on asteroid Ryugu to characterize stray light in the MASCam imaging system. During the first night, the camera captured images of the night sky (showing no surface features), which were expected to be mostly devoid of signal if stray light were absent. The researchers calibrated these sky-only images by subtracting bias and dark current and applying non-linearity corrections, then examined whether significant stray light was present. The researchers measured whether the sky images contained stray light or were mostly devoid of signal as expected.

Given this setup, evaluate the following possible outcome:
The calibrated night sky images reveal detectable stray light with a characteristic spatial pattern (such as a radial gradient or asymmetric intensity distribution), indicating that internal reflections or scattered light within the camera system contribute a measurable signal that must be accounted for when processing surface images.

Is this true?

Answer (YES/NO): YES